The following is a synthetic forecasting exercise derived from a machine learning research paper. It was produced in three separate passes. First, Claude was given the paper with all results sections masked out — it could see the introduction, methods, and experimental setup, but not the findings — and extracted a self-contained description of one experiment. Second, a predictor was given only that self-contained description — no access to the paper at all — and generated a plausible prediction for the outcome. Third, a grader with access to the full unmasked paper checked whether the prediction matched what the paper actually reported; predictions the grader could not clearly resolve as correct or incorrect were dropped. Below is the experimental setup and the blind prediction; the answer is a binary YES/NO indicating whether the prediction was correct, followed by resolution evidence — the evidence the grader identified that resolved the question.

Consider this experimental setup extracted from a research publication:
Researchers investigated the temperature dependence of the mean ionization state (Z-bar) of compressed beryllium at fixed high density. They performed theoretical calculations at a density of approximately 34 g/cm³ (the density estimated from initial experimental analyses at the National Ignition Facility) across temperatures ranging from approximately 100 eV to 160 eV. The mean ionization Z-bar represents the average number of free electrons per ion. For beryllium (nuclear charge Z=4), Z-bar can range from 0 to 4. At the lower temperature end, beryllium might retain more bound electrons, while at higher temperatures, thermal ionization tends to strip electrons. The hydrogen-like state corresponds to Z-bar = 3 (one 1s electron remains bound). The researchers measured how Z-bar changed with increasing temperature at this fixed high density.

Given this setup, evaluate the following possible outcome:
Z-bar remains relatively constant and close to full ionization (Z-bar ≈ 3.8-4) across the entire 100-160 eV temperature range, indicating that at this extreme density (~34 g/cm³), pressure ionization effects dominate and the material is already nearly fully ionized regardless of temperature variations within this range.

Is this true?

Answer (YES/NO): NO